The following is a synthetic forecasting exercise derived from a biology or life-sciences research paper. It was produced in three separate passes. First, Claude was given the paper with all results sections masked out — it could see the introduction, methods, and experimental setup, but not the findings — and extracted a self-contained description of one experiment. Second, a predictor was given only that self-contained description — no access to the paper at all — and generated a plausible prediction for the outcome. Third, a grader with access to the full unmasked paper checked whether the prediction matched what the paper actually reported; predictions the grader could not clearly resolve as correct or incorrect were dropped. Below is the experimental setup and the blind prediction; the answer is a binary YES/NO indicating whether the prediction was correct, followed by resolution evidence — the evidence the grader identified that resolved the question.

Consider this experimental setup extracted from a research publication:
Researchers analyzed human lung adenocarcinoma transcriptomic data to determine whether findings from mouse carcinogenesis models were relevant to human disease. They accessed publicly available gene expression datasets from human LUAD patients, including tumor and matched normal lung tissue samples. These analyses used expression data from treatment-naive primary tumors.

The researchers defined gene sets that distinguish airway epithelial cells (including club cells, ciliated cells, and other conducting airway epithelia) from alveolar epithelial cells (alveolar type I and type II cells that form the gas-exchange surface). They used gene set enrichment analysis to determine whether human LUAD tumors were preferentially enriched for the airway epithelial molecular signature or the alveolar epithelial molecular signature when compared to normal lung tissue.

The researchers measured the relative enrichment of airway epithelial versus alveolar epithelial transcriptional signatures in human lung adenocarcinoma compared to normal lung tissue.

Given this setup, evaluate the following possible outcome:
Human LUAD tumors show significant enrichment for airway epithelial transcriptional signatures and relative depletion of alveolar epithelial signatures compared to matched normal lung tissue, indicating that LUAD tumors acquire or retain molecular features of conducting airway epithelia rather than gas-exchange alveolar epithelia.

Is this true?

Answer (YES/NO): NO